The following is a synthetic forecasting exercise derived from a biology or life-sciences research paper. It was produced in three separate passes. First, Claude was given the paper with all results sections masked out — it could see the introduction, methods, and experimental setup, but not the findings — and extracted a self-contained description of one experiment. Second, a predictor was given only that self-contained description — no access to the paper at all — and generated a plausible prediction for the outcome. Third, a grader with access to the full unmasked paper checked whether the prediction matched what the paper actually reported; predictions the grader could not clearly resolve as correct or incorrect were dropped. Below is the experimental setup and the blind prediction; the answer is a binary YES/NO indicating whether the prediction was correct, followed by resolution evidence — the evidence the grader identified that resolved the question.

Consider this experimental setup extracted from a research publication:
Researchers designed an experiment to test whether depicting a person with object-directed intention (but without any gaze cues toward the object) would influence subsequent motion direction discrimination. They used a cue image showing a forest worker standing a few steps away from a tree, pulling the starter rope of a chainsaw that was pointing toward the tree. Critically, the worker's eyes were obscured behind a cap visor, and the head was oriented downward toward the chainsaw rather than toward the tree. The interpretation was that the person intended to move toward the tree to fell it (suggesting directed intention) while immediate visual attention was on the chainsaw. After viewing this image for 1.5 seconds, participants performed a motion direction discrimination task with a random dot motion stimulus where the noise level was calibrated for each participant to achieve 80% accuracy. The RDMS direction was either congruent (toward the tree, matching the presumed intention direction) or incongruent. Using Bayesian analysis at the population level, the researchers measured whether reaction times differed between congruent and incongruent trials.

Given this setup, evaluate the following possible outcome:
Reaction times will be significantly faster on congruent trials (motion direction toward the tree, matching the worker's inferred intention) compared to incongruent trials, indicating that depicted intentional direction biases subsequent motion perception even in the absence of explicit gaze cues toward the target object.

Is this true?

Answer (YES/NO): NO